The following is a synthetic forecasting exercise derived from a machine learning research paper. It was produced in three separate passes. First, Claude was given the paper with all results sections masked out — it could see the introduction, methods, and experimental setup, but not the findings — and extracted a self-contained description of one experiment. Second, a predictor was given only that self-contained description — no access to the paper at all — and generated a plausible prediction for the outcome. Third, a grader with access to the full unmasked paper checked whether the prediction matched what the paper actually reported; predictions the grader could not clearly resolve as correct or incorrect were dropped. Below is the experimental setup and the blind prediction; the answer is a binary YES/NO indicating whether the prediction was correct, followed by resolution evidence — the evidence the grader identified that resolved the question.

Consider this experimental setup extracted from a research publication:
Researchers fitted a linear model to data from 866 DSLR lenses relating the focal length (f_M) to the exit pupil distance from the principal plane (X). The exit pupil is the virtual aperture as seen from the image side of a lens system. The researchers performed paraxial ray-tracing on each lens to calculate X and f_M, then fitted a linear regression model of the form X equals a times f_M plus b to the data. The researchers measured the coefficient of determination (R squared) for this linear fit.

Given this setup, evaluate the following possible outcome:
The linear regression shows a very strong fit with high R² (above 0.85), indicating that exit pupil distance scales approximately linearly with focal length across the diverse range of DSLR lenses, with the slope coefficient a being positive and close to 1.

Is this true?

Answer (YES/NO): NO